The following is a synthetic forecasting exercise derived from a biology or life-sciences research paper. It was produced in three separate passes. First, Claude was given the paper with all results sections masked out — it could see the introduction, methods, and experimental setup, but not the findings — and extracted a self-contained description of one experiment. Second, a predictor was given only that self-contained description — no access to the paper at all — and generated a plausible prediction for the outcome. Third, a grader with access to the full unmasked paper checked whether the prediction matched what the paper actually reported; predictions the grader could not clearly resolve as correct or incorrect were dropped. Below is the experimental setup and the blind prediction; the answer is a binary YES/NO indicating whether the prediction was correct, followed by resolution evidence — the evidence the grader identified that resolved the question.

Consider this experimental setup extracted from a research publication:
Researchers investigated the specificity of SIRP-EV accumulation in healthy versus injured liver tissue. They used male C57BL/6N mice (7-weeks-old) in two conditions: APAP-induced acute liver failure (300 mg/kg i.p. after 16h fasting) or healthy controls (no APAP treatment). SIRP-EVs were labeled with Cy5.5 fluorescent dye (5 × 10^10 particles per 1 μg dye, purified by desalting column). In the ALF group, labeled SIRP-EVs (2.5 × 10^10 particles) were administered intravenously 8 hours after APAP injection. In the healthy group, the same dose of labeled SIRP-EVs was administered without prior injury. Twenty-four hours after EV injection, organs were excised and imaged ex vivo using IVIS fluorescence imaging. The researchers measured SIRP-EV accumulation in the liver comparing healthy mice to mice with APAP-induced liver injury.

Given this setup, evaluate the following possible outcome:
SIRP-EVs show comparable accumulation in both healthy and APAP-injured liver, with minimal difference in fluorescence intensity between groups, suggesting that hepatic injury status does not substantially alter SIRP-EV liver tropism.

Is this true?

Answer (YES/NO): NO